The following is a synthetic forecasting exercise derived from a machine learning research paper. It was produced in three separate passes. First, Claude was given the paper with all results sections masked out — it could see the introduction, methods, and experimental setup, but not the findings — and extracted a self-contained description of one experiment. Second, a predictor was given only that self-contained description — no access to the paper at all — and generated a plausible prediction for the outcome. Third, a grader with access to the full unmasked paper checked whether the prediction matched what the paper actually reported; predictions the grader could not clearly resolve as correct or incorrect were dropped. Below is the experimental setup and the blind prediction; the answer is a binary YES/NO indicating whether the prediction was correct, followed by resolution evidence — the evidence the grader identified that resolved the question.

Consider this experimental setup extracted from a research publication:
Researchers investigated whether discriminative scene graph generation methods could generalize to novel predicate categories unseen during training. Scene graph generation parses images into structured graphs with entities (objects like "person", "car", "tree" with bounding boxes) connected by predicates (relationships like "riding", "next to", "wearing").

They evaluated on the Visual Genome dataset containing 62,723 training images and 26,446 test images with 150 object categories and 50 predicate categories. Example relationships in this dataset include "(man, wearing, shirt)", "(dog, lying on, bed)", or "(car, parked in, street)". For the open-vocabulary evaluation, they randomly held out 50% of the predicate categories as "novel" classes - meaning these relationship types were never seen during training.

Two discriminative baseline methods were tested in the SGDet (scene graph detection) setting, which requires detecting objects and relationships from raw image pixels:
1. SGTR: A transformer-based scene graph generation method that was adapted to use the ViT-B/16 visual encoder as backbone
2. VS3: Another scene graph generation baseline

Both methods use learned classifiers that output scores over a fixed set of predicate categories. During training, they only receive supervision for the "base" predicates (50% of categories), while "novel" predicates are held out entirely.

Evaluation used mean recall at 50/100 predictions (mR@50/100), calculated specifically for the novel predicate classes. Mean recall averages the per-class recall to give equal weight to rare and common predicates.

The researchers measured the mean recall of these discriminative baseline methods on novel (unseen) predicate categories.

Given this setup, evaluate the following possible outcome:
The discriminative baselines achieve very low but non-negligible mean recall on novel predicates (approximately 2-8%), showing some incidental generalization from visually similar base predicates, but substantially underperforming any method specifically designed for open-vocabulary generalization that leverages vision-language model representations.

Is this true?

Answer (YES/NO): NO